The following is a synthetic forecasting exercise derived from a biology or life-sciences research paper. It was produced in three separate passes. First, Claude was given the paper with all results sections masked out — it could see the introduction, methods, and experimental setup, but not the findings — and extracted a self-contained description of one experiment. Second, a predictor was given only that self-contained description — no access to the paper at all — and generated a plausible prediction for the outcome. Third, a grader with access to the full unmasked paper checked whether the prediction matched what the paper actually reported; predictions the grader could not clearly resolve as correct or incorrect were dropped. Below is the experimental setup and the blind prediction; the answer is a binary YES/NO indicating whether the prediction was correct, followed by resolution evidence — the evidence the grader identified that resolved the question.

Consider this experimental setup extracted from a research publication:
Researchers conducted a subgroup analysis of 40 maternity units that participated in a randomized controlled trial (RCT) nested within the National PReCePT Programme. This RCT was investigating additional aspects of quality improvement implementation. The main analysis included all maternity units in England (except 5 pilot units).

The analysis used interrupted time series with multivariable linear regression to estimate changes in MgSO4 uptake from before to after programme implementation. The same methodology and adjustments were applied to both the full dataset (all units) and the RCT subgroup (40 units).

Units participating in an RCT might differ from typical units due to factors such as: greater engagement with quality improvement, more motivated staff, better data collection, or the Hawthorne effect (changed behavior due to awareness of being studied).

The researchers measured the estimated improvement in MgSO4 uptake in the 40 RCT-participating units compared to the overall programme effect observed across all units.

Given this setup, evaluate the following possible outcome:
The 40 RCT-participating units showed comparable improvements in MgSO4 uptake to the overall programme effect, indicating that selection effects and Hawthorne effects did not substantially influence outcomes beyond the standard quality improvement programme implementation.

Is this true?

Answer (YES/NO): NO